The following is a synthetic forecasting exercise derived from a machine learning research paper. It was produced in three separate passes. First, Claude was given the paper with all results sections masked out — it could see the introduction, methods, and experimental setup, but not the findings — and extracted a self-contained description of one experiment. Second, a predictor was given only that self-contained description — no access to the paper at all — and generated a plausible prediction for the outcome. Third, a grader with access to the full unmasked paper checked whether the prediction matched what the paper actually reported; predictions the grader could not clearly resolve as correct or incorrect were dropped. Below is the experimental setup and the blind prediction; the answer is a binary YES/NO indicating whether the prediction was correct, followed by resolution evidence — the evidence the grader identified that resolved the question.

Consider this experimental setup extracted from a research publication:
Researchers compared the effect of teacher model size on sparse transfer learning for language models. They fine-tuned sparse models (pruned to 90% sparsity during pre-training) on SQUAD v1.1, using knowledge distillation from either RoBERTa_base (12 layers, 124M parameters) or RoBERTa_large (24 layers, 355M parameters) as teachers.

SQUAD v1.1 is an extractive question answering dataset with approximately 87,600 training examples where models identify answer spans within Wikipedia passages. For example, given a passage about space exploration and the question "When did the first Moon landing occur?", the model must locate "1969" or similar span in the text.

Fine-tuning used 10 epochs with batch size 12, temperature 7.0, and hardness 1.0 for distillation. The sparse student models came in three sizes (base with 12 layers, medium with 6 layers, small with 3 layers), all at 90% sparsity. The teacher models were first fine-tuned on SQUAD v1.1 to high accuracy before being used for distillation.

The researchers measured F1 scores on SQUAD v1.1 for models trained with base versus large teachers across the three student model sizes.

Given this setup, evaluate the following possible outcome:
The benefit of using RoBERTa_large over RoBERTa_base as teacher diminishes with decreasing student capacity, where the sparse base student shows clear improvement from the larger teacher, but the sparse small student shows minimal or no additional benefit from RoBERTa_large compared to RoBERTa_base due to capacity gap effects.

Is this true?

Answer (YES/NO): NO